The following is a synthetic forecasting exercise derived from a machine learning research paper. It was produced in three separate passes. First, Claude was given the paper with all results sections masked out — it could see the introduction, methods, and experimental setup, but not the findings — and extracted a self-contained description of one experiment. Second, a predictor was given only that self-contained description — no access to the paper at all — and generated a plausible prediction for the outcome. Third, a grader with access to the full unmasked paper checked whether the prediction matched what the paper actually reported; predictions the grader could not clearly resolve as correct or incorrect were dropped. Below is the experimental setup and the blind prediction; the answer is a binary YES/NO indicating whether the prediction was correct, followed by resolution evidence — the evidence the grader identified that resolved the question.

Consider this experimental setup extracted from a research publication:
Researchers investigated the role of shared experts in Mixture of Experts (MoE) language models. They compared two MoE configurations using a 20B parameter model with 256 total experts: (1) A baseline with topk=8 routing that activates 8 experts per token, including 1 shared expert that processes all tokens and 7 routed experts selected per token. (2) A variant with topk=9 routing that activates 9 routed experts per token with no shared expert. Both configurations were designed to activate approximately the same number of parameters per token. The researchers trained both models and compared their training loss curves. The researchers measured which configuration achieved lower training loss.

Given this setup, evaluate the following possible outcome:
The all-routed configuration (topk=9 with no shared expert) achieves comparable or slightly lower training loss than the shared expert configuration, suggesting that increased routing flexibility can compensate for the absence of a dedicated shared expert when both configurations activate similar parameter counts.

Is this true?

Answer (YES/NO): NO